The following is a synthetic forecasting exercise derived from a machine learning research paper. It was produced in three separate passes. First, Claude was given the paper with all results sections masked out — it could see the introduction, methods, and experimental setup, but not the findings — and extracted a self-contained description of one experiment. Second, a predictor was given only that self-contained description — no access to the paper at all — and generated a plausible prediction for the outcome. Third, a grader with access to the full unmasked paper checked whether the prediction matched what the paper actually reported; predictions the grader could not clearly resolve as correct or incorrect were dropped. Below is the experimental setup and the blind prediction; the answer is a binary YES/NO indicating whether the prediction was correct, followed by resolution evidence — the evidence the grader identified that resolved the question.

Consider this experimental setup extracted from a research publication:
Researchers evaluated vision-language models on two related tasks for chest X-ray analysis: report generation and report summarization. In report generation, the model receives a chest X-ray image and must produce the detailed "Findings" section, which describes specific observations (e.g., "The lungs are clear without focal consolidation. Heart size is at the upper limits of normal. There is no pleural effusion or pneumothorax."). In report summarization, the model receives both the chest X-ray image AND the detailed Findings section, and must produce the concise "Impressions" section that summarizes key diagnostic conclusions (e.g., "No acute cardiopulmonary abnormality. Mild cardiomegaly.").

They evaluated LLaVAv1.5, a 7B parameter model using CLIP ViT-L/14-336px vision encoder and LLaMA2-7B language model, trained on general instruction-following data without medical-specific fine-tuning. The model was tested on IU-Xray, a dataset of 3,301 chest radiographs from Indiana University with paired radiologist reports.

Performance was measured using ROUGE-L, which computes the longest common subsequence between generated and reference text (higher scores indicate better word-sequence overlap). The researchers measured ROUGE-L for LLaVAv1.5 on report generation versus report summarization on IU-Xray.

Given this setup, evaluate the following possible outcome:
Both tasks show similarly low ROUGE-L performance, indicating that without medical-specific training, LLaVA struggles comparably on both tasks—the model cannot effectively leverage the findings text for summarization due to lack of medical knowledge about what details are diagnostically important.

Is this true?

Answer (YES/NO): NO